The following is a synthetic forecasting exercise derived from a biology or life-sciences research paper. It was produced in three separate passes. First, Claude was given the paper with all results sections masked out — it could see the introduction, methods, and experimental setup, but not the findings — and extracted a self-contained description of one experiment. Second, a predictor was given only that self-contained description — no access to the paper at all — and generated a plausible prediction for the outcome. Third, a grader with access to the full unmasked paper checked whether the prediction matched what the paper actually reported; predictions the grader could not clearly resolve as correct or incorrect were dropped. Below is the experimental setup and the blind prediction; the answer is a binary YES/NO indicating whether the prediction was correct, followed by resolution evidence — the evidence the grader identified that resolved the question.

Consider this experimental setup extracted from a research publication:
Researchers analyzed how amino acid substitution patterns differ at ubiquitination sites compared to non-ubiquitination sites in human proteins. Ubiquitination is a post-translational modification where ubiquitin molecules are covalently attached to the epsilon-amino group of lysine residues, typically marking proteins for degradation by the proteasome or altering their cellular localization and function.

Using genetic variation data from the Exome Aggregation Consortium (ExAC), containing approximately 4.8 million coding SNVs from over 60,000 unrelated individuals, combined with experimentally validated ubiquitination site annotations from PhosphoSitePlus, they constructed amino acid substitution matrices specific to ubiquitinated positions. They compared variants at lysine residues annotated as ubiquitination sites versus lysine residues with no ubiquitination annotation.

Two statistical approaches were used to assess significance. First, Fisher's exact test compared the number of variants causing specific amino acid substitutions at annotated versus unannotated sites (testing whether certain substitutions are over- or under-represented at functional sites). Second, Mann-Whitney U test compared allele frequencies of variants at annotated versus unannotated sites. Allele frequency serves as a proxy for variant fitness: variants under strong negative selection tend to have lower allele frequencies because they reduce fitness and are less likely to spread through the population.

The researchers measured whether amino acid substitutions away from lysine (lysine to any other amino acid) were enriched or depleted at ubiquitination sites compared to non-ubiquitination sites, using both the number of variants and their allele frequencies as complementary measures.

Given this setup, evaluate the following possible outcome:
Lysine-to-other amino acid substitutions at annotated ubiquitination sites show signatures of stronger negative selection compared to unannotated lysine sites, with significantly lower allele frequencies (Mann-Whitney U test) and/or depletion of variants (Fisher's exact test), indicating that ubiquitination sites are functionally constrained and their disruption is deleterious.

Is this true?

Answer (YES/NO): YES